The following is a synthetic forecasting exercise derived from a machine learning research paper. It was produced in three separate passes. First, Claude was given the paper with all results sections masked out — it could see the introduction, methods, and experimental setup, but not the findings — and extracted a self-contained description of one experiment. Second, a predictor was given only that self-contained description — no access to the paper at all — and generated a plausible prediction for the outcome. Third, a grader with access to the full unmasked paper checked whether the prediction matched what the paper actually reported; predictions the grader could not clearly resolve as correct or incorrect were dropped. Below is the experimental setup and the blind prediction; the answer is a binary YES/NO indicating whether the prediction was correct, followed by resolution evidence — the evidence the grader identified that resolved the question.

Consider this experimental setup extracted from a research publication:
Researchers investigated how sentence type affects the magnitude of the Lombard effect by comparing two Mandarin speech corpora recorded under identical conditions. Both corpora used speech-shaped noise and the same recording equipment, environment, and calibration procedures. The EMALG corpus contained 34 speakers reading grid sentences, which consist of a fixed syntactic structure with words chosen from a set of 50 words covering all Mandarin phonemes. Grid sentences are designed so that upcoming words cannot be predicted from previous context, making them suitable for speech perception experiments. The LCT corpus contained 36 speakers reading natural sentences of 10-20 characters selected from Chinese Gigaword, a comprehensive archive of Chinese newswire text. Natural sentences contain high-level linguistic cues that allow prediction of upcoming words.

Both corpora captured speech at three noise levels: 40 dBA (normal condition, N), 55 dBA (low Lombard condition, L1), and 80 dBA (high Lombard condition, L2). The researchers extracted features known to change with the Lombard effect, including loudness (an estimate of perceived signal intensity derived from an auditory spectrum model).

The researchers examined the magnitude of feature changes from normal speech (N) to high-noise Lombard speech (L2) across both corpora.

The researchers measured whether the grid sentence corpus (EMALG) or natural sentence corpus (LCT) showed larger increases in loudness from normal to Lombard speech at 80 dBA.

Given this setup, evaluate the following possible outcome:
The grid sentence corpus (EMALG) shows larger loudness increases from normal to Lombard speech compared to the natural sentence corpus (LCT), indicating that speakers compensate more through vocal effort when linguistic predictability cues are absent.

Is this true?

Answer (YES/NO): YES